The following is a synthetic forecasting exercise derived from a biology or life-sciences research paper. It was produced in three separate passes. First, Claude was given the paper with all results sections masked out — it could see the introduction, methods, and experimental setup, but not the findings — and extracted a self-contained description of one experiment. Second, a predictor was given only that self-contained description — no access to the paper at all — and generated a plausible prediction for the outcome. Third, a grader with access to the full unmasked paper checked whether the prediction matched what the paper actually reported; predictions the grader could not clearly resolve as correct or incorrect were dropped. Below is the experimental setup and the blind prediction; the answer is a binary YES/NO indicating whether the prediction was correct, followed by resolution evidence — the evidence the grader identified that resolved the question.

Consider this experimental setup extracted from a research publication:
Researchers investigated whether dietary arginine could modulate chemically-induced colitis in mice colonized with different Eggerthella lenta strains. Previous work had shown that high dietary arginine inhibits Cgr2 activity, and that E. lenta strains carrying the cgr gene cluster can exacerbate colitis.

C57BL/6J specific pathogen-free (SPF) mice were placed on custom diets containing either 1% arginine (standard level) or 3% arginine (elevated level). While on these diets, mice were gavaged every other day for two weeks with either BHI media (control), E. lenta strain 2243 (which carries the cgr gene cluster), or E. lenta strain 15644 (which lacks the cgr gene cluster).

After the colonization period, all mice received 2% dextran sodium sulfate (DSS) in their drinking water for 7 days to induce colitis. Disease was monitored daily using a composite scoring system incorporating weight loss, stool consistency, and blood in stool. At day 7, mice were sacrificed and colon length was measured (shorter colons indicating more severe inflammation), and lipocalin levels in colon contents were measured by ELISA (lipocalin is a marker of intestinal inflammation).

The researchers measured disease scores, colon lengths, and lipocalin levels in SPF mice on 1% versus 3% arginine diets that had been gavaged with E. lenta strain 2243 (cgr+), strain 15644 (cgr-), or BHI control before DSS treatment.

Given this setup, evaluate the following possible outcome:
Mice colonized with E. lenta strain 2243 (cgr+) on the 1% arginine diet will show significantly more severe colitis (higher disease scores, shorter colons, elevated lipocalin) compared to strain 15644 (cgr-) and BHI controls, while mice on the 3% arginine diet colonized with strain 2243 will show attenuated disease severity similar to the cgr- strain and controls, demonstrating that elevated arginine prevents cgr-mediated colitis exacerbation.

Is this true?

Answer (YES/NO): YES